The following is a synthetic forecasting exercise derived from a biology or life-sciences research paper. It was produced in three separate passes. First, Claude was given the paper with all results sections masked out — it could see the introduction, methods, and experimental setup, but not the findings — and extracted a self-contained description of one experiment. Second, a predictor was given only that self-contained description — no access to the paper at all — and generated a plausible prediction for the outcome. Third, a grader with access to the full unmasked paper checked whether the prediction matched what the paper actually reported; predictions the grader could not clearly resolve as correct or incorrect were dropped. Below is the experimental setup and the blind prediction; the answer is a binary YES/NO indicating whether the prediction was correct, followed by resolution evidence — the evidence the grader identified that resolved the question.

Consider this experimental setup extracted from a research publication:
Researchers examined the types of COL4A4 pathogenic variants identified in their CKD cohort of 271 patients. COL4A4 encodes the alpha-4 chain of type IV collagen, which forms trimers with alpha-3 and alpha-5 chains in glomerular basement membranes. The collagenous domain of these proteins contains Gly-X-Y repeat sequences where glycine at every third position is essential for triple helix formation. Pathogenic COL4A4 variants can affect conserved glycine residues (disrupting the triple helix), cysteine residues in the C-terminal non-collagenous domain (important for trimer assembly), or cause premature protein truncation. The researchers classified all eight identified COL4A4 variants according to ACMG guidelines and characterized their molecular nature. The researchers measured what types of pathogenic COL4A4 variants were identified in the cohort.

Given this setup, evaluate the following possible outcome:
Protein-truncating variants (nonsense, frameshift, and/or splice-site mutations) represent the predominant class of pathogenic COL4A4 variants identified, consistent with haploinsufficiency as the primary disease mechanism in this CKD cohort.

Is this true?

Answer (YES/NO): NO